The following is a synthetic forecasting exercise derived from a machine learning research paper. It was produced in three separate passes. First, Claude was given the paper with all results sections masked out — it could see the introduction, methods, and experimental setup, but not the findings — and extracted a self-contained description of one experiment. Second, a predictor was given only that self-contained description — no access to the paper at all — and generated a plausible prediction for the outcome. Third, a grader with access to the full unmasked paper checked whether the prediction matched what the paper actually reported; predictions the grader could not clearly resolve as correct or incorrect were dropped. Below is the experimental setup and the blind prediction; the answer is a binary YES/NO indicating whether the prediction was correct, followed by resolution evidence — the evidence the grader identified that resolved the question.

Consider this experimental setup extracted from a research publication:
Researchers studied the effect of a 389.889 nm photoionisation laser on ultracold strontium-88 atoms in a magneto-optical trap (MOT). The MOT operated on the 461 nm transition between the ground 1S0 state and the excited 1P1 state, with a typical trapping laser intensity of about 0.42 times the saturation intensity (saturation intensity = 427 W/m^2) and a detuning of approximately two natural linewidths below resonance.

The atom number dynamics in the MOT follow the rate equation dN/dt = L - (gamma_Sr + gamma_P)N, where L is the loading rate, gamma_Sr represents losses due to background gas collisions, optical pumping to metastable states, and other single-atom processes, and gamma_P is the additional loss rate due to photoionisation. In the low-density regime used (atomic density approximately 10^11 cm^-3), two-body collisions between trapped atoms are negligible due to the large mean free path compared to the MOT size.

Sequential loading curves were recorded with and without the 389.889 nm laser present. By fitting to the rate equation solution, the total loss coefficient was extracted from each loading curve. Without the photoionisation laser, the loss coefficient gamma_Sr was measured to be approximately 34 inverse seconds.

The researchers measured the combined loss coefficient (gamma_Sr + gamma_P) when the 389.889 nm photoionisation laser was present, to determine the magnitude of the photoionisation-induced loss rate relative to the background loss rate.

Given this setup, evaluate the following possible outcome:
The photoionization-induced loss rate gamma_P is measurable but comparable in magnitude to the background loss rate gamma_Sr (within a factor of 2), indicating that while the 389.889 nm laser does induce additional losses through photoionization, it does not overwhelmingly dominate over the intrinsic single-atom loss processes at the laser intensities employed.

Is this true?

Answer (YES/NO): NO